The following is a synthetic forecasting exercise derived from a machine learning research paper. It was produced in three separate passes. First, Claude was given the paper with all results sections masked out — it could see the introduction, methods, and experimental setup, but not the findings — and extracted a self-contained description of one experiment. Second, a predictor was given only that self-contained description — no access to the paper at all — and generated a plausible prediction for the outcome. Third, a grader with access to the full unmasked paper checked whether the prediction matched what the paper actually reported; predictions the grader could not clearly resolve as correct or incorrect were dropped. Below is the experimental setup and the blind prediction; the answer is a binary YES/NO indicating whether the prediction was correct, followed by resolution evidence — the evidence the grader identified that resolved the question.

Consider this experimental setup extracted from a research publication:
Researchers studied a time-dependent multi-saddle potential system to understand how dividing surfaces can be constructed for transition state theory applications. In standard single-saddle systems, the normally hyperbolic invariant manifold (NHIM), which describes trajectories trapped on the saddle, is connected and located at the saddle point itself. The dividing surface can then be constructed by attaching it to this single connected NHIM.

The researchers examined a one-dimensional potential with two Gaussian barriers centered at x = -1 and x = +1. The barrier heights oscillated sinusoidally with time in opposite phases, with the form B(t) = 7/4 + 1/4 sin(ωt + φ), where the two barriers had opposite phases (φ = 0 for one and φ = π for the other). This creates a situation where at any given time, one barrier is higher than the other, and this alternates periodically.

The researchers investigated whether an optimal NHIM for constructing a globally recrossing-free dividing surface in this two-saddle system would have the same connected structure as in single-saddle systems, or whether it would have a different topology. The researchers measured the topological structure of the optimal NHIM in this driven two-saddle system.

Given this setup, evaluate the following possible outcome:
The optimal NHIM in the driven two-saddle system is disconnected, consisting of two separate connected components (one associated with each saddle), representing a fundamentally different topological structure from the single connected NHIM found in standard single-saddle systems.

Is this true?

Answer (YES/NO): NO